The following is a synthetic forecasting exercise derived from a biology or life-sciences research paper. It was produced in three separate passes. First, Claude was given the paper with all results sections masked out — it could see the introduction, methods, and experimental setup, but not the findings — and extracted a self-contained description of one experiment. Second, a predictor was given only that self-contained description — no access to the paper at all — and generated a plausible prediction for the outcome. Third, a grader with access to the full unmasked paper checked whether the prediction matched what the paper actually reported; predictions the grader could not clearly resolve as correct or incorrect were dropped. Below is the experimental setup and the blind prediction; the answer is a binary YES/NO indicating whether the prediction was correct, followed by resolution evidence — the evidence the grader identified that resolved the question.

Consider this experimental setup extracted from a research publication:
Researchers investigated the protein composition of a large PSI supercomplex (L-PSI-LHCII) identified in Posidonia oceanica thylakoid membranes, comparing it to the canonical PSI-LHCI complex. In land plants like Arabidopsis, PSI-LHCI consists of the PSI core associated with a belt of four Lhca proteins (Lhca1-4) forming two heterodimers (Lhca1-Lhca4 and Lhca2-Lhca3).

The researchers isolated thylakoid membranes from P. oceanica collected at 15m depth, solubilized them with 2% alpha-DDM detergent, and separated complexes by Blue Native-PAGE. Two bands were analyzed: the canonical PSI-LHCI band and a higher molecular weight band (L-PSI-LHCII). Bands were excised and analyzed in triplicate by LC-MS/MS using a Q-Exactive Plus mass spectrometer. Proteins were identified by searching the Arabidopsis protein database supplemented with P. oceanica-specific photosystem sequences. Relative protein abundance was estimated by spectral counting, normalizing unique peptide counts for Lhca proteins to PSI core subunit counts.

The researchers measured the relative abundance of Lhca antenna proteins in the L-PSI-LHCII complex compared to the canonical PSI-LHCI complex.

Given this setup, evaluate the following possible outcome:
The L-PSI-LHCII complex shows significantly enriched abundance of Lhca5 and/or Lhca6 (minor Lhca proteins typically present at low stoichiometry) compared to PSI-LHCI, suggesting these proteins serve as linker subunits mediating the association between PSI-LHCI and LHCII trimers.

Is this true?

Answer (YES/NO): NO